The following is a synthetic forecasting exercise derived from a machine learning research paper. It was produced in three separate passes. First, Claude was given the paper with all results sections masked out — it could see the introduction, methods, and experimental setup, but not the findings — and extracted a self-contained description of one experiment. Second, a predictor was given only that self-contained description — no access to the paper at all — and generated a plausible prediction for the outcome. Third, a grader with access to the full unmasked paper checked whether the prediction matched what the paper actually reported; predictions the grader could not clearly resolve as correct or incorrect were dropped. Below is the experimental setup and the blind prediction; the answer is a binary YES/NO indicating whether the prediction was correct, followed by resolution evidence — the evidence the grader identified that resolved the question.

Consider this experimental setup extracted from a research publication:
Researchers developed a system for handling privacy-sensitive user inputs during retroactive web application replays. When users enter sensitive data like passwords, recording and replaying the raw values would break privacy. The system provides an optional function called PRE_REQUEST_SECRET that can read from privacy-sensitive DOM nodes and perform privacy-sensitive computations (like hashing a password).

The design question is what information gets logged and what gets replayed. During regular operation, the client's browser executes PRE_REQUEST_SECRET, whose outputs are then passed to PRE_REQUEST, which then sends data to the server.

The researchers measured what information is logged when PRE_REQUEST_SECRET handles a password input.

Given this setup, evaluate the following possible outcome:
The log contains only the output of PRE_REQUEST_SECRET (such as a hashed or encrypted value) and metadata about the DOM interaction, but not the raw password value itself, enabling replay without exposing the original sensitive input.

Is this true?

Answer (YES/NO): YES